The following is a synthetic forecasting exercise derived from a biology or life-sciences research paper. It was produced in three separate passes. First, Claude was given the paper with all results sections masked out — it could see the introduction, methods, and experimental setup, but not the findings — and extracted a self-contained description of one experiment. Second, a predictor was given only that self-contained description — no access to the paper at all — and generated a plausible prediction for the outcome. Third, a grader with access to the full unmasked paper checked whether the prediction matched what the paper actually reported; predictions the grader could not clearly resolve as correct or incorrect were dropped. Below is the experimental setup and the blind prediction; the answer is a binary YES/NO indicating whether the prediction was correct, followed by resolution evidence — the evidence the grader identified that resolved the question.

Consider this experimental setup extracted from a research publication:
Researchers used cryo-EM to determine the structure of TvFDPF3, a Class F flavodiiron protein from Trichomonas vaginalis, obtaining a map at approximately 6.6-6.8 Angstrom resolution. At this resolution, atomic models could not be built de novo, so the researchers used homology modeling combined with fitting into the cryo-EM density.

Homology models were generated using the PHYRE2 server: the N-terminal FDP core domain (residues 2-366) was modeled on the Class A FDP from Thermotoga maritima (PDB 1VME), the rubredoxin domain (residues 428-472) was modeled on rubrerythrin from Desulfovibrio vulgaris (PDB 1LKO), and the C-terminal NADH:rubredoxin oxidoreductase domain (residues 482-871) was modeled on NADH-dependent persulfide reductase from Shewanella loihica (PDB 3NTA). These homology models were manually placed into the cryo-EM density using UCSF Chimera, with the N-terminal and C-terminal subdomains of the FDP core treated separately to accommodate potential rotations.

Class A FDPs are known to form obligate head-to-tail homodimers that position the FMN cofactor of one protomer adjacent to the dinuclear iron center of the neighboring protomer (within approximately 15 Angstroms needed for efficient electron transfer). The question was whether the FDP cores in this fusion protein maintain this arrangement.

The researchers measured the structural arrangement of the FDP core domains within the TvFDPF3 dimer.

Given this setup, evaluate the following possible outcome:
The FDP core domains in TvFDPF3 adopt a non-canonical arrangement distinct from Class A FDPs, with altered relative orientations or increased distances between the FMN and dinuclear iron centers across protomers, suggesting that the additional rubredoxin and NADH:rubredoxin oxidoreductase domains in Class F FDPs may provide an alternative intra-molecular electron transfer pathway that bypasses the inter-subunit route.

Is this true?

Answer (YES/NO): NO